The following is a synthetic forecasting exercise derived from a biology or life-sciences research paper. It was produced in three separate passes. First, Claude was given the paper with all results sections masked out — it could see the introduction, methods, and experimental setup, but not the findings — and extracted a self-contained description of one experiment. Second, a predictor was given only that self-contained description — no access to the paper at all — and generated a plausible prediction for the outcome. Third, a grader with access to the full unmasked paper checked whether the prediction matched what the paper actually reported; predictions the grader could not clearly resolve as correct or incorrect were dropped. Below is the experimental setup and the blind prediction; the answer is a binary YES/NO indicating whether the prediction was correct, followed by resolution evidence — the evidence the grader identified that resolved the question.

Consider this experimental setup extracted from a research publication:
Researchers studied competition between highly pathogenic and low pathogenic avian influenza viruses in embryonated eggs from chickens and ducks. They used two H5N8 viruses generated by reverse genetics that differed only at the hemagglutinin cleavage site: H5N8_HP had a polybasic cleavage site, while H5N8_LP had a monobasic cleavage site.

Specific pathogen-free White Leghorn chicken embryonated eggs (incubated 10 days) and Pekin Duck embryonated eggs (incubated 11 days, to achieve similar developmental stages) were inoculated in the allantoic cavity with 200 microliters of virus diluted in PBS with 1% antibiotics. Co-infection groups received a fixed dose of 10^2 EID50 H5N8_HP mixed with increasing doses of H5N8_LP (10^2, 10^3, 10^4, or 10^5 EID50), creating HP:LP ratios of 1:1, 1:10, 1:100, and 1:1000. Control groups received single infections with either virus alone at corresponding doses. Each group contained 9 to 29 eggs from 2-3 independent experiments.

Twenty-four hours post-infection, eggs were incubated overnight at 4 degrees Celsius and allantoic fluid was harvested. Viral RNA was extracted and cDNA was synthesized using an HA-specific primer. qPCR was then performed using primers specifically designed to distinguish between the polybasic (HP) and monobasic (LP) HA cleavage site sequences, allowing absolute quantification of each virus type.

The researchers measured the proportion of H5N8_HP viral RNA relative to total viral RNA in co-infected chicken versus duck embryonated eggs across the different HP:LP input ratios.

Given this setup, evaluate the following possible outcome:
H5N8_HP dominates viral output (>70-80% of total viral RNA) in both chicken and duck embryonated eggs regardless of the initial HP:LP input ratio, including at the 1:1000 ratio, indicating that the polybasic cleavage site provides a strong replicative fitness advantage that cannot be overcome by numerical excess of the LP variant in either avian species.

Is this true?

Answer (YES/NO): NO